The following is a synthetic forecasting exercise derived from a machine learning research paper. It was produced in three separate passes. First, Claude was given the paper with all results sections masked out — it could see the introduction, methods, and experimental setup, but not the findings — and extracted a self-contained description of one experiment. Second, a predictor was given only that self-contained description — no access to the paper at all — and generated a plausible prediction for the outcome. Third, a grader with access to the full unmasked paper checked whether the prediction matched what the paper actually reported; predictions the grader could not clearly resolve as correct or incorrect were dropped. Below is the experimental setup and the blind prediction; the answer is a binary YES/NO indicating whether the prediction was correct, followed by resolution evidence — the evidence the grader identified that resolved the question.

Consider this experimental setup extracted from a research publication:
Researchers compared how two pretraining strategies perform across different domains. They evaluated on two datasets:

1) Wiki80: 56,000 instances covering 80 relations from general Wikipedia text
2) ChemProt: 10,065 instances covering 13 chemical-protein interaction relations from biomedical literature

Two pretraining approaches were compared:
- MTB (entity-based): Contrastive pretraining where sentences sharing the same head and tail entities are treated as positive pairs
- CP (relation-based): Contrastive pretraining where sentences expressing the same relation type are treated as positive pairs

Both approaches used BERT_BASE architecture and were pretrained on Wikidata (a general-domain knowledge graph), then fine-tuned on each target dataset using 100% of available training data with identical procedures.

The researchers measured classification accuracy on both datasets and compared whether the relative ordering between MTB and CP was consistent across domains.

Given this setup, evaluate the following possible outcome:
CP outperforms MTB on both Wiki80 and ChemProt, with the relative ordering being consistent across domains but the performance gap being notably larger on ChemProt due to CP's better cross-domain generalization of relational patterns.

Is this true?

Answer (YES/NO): NO